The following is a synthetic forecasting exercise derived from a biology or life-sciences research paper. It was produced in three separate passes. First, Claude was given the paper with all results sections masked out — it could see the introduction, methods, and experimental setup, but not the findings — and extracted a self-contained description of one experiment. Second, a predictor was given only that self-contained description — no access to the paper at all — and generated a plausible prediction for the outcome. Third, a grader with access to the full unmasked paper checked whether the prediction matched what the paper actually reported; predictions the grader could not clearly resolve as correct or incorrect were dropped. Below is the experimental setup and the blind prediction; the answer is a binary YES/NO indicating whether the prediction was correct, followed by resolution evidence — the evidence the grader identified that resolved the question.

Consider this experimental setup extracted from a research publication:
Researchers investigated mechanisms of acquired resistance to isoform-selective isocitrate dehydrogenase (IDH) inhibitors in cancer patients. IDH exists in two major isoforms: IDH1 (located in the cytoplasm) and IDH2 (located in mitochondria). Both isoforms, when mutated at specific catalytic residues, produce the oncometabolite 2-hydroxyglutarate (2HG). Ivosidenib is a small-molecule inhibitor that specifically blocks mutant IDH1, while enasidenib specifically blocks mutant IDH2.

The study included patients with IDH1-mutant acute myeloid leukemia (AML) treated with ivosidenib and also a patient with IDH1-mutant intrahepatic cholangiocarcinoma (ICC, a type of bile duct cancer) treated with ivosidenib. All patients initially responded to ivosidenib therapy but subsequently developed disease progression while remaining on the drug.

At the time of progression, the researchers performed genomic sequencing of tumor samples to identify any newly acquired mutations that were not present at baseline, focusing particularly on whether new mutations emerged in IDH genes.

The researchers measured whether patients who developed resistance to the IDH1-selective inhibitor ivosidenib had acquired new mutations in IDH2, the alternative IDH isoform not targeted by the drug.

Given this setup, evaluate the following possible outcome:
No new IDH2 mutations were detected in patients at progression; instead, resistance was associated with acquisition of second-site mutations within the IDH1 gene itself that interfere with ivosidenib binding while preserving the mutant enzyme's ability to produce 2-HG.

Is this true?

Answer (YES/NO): NO